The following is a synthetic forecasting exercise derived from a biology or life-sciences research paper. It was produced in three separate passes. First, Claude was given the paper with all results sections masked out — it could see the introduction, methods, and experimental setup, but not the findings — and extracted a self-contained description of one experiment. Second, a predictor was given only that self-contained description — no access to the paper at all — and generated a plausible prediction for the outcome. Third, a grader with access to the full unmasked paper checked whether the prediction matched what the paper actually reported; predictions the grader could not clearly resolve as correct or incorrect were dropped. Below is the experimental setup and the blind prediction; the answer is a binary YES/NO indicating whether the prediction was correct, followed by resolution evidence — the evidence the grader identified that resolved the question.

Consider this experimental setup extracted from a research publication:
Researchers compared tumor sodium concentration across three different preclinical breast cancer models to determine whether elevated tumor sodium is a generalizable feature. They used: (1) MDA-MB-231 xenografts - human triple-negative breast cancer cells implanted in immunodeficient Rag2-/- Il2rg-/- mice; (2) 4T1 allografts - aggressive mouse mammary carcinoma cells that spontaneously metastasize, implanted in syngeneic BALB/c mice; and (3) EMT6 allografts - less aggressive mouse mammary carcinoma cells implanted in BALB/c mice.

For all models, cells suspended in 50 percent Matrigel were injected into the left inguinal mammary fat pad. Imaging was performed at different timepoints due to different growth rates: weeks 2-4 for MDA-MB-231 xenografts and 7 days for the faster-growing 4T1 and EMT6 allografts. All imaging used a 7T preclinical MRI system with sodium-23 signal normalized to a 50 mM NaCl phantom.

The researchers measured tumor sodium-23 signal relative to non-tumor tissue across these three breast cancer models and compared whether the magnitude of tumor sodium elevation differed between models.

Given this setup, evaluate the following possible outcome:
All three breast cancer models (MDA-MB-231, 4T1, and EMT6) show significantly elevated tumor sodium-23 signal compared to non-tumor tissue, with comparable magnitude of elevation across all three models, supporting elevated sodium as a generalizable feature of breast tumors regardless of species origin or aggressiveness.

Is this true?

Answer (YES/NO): NO